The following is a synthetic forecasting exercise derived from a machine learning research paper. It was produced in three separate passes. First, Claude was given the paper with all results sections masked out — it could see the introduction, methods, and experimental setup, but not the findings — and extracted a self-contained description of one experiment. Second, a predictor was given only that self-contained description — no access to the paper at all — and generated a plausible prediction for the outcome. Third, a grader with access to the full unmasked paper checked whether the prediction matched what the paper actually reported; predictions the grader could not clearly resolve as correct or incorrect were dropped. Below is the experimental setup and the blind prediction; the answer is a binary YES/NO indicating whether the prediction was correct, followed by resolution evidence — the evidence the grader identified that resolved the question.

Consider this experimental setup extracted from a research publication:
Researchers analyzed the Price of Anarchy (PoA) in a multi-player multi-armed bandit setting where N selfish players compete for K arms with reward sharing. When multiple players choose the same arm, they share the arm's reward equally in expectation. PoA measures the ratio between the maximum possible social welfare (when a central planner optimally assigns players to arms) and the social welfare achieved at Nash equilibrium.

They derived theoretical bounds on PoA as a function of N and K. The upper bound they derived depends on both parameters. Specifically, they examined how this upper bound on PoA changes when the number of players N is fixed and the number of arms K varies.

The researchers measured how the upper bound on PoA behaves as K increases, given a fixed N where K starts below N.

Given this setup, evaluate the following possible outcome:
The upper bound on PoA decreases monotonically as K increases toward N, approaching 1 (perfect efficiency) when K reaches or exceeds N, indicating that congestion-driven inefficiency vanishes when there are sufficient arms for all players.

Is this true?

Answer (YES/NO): NO